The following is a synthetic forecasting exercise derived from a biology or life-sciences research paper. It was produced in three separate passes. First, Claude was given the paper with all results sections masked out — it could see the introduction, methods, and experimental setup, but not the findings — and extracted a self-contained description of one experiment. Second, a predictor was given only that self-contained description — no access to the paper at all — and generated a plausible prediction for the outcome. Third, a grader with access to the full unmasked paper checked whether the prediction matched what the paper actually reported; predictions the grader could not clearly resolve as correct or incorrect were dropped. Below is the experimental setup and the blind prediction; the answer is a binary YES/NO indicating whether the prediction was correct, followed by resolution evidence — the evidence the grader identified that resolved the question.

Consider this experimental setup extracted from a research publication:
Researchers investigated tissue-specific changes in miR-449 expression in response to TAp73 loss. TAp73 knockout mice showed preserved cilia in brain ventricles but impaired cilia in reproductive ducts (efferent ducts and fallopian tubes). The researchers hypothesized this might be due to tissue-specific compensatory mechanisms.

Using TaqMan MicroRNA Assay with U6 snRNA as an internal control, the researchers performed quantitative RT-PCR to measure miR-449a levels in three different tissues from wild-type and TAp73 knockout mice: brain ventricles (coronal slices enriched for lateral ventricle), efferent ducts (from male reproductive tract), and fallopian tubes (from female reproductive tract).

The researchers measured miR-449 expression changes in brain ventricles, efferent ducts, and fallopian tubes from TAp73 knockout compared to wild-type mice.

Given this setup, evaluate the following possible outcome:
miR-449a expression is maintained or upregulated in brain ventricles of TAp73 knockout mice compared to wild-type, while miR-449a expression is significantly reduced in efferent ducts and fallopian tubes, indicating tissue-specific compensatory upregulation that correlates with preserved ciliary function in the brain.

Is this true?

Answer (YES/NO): NO